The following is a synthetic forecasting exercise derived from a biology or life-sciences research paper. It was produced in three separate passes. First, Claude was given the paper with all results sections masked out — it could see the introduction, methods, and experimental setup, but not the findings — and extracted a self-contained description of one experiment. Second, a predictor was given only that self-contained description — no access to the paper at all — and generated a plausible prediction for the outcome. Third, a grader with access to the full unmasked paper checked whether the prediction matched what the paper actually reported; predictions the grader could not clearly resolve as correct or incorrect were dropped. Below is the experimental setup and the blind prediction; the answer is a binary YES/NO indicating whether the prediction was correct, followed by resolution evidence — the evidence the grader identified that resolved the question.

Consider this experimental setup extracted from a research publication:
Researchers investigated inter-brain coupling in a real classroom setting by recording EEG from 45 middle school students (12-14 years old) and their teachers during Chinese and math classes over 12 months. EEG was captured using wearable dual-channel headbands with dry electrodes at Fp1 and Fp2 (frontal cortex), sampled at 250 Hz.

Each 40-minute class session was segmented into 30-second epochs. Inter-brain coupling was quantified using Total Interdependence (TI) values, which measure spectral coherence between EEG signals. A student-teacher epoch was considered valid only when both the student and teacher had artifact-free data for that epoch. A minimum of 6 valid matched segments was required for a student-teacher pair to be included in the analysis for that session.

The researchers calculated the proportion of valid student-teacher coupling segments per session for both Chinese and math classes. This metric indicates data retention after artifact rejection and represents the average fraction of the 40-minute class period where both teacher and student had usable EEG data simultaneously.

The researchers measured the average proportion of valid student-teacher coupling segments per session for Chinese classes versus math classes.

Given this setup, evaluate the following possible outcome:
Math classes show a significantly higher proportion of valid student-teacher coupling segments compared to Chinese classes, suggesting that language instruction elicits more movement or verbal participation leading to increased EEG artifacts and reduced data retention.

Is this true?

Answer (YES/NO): NO